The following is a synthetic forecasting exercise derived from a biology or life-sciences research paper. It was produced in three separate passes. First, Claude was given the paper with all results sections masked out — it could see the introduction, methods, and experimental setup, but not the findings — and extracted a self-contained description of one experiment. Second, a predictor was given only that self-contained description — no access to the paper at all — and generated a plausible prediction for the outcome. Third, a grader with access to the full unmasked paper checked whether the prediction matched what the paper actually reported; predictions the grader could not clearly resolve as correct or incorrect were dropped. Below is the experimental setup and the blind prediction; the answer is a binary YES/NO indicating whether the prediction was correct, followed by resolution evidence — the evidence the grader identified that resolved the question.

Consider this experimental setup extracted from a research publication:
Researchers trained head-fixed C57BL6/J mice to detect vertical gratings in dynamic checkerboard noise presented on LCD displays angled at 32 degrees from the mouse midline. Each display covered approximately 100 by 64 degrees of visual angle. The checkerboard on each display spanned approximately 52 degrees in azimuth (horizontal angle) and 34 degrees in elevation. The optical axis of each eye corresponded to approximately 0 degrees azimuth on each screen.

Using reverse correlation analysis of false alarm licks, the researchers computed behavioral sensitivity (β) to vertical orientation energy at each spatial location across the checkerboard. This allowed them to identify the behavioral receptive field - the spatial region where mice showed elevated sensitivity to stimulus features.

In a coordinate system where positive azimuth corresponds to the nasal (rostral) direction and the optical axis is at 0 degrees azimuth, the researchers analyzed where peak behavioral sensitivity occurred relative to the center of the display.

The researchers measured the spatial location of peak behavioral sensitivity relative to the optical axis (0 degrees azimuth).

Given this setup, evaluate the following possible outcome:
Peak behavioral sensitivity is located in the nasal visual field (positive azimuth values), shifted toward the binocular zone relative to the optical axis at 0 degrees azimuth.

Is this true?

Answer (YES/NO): YES